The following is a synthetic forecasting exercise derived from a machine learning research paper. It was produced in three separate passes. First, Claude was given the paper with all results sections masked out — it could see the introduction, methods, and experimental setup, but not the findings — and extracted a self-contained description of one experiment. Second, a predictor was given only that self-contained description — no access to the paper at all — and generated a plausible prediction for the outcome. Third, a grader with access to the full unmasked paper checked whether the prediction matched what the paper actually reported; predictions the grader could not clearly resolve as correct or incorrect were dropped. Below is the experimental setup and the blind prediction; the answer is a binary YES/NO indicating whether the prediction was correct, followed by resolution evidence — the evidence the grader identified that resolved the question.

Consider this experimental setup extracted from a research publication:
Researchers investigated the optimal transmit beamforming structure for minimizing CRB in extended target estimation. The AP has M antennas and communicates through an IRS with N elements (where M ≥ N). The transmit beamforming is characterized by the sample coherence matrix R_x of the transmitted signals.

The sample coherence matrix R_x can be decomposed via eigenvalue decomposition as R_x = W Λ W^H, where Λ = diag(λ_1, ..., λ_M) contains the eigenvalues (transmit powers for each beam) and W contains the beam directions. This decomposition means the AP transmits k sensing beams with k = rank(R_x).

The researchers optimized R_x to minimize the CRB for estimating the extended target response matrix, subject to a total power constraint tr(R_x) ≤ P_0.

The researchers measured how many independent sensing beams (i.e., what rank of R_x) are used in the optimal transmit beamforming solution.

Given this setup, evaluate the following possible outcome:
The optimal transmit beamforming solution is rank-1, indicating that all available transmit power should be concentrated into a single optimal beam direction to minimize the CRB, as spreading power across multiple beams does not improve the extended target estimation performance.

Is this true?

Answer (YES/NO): NO